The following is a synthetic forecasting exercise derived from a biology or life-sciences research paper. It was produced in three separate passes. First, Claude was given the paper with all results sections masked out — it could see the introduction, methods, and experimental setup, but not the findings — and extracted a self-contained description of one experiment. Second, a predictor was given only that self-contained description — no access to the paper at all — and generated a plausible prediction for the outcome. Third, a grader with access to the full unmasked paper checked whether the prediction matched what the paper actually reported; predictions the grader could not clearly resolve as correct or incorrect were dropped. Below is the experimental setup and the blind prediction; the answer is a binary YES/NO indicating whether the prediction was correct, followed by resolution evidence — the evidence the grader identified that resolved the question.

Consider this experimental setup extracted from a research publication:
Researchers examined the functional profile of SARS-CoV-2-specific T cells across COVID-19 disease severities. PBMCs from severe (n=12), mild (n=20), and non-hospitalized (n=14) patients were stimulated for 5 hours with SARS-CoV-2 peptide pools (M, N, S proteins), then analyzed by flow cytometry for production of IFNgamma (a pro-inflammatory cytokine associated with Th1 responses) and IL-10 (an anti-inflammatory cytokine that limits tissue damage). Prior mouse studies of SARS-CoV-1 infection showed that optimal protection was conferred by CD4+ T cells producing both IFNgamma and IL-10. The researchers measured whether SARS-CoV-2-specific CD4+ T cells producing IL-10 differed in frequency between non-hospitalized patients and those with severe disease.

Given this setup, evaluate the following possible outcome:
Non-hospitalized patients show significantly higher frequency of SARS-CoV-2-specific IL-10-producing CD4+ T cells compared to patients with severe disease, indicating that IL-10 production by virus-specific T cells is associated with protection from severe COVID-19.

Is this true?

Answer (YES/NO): NO